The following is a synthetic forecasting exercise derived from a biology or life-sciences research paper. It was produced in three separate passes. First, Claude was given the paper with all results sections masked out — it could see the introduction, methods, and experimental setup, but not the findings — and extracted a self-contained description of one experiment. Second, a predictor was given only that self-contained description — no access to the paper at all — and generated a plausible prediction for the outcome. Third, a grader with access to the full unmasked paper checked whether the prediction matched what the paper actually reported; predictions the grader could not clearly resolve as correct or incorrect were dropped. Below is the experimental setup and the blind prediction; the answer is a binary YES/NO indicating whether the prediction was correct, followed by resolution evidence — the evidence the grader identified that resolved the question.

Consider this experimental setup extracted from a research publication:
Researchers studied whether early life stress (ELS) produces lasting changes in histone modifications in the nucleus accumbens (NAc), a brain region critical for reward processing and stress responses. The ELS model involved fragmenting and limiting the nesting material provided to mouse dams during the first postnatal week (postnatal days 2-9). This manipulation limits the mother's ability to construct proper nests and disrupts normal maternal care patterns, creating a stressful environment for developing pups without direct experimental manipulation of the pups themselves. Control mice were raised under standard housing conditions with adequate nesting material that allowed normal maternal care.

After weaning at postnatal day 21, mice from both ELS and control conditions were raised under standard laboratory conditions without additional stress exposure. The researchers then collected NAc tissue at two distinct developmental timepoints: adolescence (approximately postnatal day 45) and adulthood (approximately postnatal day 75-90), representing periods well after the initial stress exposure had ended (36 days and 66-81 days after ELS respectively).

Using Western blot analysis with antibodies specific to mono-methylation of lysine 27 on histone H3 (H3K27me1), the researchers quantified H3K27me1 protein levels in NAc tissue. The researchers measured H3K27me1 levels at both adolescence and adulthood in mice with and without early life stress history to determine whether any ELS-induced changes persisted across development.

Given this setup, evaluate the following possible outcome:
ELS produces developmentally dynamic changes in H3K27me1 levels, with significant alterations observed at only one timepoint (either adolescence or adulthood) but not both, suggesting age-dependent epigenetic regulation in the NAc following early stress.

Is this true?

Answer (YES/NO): NO